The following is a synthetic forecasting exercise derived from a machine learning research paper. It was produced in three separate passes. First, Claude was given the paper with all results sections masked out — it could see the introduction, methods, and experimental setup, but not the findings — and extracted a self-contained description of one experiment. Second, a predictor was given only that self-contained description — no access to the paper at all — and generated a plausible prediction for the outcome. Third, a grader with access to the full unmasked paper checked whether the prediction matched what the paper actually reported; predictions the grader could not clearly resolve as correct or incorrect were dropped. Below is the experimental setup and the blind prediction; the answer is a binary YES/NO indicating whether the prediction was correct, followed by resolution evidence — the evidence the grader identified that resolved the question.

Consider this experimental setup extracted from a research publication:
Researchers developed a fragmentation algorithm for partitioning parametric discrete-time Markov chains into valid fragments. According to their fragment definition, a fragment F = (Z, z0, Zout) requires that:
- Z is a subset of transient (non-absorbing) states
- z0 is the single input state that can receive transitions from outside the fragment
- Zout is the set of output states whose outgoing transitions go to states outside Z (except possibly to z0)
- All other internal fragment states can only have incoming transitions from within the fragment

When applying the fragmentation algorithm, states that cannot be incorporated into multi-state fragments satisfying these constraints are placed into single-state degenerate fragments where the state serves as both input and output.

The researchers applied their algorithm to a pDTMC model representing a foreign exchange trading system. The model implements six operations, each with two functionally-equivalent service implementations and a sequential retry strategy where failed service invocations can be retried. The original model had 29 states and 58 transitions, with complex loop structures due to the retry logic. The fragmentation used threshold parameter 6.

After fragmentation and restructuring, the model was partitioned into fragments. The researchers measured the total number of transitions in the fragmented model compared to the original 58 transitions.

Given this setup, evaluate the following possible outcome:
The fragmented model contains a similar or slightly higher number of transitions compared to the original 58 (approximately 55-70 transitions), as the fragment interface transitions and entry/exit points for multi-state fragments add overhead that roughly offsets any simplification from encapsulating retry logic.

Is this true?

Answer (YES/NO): NO